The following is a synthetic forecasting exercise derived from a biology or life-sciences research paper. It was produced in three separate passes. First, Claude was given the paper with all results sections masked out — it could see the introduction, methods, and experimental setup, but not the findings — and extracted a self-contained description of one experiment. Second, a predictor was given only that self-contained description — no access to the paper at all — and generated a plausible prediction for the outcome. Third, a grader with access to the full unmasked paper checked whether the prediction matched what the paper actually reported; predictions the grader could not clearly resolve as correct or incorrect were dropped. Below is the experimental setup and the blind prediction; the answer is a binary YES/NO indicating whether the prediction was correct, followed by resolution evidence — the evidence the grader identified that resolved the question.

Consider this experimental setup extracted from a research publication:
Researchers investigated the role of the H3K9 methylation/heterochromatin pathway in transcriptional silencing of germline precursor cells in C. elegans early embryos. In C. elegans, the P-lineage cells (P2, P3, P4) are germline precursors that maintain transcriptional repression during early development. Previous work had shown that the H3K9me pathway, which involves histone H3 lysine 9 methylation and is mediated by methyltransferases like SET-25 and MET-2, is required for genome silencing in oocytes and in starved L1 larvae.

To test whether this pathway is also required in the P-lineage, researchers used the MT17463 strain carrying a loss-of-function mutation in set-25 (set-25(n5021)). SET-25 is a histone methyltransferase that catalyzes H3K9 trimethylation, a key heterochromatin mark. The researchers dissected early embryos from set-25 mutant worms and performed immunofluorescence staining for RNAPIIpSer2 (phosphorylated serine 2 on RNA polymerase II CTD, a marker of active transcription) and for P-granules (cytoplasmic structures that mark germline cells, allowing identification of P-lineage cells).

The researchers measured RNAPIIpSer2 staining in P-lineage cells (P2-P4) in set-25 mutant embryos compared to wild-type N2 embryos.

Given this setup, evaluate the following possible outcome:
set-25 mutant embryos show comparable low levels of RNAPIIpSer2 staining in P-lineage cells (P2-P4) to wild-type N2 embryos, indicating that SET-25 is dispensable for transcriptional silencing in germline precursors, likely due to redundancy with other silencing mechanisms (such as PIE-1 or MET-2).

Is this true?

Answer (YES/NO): YES